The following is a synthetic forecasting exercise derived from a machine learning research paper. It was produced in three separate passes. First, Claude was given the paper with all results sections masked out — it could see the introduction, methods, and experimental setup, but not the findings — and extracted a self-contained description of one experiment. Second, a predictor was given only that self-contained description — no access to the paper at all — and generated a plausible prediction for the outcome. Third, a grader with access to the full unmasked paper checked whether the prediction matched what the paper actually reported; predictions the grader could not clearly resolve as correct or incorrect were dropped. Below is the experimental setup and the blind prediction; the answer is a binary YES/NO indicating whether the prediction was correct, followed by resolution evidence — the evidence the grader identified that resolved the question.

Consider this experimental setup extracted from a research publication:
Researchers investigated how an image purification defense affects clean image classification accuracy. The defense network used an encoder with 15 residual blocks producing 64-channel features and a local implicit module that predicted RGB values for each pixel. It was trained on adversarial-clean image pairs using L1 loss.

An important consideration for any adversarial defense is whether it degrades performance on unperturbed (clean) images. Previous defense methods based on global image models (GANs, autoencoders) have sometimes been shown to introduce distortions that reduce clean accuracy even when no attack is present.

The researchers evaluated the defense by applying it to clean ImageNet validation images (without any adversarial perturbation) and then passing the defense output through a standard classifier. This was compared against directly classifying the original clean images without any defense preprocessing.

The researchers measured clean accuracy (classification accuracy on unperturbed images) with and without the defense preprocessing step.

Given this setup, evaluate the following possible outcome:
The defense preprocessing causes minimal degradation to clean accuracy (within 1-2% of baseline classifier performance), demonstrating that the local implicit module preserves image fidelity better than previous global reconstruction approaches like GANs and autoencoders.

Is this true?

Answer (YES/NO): NO